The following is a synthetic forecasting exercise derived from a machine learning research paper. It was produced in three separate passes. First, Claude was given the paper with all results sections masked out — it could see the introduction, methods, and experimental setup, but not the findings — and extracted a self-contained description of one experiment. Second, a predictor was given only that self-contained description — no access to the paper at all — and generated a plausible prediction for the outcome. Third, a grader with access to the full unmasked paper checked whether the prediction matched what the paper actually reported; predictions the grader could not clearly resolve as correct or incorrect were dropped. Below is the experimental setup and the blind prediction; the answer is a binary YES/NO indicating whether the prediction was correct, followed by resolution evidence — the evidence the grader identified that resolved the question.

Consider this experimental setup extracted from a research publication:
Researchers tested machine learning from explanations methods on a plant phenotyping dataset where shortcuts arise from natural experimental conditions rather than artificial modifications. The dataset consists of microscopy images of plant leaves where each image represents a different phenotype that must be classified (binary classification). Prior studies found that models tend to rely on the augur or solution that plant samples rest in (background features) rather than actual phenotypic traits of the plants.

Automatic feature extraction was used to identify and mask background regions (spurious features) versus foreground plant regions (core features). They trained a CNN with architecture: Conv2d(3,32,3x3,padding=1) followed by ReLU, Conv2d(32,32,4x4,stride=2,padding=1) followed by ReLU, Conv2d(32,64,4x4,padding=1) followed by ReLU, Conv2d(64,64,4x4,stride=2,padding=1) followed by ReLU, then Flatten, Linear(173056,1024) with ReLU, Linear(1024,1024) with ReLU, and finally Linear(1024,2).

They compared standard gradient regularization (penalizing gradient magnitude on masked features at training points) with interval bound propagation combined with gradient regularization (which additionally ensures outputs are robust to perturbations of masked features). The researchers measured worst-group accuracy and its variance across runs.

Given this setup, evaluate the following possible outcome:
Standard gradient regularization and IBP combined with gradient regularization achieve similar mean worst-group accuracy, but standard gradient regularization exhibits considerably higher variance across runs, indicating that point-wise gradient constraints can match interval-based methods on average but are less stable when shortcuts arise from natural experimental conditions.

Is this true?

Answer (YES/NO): NO